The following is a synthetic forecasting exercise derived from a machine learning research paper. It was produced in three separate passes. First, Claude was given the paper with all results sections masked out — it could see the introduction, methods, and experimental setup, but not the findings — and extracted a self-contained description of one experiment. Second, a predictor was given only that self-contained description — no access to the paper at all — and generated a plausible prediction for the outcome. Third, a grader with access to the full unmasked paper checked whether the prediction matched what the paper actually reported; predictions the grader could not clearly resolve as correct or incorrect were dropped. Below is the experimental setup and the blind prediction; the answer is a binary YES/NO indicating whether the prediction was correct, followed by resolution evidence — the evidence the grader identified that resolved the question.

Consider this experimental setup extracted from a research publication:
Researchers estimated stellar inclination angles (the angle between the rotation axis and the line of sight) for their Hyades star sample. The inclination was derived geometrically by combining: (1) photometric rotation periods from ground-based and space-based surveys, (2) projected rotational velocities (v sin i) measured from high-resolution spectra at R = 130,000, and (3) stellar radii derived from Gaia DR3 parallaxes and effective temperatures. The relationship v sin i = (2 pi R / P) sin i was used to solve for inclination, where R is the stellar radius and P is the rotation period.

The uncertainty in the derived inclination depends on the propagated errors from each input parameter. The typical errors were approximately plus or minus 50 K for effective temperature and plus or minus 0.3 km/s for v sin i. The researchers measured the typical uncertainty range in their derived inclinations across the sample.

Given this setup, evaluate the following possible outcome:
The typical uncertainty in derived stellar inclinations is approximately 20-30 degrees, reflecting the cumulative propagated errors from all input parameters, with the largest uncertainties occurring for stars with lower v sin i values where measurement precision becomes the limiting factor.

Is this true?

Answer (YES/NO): NO